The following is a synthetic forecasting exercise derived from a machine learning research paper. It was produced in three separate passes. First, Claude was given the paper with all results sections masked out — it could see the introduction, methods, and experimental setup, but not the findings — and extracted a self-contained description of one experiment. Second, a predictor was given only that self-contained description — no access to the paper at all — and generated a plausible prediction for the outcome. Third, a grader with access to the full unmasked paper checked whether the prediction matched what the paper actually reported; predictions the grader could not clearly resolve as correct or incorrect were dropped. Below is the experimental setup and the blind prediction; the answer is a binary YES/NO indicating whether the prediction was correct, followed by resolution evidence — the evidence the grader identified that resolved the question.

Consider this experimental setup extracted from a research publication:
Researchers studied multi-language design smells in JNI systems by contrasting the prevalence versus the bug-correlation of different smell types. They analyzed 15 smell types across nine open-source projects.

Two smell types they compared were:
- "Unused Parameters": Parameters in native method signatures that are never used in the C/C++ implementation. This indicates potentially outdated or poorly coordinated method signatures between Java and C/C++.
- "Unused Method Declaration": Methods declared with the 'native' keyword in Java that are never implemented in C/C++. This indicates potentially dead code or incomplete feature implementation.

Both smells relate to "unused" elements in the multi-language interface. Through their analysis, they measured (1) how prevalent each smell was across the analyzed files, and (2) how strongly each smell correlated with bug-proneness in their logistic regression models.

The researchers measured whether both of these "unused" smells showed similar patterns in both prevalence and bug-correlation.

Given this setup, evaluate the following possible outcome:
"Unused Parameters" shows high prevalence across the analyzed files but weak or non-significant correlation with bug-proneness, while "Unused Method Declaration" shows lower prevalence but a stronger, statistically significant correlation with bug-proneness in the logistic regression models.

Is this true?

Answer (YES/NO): NO